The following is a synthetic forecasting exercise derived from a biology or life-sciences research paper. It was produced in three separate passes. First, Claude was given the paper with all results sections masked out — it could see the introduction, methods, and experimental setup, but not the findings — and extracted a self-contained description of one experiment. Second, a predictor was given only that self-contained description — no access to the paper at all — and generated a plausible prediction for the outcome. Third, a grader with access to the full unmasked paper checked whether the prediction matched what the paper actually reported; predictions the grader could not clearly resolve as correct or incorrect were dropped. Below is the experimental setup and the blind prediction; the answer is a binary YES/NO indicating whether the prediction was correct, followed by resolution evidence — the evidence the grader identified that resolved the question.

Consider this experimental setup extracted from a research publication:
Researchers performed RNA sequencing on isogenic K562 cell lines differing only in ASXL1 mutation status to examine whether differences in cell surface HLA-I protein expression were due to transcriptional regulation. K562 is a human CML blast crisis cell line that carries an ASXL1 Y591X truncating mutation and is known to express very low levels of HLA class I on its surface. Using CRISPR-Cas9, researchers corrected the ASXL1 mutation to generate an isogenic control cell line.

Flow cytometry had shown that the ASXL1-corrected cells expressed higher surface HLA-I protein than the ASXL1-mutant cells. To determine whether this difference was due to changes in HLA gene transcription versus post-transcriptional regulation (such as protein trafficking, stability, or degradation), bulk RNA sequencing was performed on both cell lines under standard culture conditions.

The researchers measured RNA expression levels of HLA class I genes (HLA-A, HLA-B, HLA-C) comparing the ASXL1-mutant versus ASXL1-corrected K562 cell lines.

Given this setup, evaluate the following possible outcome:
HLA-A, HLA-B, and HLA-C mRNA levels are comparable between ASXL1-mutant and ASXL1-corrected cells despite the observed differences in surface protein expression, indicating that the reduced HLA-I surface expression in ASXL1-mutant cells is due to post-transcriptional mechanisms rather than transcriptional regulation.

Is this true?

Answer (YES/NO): NO